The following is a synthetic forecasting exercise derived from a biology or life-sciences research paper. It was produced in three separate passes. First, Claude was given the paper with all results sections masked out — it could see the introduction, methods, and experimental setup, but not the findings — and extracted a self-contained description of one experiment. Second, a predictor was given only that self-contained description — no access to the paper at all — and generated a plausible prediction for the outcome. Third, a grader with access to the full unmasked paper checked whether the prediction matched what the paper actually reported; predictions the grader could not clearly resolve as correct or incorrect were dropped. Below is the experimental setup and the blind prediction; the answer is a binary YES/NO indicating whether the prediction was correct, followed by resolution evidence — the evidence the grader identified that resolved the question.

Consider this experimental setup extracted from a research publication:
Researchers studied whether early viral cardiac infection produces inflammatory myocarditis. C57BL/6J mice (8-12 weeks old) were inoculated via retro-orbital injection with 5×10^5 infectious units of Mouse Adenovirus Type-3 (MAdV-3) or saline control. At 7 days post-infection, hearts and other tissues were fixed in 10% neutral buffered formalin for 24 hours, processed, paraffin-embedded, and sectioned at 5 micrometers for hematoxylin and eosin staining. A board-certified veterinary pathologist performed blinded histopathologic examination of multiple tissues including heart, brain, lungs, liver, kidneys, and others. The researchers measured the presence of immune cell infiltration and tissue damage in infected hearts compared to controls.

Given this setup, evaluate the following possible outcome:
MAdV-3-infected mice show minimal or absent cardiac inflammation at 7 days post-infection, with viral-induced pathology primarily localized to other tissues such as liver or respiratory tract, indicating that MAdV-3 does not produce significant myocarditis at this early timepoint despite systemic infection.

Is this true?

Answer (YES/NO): NO